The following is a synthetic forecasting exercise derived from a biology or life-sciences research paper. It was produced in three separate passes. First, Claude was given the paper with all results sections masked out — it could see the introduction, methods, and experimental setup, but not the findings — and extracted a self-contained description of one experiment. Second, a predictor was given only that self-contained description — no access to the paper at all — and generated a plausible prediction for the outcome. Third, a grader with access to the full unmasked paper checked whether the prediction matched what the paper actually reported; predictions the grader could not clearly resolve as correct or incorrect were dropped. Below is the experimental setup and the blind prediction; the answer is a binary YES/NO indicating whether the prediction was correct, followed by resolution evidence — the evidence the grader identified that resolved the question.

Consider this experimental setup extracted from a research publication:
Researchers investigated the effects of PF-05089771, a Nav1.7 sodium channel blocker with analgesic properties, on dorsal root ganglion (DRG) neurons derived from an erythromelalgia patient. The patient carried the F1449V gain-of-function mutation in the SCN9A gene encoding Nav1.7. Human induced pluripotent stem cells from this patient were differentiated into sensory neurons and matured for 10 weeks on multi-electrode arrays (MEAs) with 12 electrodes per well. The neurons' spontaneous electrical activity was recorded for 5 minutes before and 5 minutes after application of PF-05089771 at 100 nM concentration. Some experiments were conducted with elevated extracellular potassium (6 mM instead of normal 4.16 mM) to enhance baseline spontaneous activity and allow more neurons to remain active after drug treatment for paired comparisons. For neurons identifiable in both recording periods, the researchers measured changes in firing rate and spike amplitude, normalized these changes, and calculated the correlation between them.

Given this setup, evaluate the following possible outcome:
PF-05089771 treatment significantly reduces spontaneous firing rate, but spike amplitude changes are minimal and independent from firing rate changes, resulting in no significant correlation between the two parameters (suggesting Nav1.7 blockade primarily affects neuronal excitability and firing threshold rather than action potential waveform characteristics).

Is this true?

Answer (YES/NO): YES